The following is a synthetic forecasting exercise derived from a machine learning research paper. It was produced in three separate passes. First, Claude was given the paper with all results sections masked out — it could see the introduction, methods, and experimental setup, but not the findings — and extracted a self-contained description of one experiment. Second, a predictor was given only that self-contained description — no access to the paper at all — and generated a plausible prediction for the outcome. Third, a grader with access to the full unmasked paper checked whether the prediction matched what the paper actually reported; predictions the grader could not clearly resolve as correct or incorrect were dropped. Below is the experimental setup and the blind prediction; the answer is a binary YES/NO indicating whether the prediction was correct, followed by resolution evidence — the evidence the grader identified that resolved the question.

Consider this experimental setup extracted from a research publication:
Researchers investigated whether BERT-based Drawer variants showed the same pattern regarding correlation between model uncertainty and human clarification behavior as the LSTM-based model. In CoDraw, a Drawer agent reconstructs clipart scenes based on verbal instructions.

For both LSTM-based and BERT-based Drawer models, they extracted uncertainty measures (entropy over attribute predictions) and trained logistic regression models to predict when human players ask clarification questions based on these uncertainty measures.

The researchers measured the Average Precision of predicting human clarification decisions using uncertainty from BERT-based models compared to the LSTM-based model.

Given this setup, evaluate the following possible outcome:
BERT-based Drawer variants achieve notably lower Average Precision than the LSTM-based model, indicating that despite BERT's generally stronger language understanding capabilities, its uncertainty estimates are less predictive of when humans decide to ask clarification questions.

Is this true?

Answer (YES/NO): NO